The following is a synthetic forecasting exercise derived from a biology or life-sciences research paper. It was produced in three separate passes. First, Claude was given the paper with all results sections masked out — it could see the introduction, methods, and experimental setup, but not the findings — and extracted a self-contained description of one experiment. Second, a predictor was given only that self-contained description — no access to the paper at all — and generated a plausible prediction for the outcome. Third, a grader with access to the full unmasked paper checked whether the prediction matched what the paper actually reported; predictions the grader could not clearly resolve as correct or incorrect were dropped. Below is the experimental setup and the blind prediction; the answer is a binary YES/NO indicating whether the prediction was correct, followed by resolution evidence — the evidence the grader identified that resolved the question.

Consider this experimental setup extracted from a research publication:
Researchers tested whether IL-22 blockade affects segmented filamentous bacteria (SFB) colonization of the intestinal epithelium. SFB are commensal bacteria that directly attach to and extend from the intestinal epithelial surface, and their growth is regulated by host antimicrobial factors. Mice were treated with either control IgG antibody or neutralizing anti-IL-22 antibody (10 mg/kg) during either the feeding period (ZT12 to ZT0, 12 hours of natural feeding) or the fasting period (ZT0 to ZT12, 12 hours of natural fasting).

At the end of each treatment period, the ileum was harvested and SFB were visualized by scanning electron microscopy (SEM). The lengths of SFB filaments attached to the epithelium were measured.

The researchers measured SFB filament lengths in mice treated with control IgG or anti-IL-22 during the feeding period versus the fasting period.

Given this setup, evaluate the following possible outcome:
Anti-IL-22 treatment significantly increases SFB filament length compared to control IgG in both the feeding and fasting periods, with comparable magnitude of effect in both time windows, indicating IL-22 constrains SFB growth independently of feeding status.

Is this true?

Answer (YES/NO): NO